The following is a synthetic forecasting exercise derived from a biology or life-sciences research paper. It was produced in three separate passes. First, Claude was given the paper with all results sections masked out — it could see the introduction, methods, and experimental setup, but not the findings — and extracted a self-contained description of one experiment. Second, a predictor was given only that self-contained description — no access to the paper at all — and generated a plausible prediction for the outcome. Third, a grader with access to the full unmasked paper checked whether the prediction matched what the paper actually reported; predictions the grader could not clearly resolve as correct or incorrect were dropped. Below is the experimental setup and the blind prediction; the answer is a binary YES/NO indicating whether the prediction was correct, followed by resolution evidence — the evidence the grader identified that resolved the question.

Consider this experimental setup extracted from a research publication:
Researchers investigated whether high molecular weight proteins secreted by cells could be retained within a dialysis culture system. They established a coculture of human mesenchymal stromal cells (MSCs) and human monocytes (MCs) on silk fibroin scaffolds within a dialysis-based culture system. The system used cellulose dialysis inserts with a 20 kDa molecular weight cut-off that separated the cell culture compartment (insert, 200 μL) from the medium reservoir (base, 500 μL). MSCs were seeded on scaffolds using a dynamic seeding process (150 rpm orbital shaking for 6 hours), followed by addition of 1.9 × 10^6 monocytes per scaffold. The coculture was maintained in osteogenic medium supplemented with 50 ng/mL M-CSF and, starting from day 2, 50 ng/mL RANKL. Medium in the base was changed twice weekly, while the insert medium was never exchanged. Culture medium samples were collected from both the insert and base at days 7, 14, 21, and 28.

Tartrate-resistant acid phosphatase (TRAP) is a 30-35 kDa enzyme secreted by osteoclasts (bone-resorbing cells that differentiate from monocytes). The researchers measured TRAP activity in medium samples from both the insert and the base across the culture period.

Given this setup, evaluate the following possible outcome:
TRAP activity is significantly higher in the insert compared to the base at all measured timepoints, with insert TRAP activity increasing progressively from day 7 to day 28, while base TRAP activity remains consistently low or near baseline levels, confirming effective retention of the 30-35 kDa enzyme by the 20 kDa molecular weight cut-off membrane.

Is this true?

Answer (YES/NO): NO